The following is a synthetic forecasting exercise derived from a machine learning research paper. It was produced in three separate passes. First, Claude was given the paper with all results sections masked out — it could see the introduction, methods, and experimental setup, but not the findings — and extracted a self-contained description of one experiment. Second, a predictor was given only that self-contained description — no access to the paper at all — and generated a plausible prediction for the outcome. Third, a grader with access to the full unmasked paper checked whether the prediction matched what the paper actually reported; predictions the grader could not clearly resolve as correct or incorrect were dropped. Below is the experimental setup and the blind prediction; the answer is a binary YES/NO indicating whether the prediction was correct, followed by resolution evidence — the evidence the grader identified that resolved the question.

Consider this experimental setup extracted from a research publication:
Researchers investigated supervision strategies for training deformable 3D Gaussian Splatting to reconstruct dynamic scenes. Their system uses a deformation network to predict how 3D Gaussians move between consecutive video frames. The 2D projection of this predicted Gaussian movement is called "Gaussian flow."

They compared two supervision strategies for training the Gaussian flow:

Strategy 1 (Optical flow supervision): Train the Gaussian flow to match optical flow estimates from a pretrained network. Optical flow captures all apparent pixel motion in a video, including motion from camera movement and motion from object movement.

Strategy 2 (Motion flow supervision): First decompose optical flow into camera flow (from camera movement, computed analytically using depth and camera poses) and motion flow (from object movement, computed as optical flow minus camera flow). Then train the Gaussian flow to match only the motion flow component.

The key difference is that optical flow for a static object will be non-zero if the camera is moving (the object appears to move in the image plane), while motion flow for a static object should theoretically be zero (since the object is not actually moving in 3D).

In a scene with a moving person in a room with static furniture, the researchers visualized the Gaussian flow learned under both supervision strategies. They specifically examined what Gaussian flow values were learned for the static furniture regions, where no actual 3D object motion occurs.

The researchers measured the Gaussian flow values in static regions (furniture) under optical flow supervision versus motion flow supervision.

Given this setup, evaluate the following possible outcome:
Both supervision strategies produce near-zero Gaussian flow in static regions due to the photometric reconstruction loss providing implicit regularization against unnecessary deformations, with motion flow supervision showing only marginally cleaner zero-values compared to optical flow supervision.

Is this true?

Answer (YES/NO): NO